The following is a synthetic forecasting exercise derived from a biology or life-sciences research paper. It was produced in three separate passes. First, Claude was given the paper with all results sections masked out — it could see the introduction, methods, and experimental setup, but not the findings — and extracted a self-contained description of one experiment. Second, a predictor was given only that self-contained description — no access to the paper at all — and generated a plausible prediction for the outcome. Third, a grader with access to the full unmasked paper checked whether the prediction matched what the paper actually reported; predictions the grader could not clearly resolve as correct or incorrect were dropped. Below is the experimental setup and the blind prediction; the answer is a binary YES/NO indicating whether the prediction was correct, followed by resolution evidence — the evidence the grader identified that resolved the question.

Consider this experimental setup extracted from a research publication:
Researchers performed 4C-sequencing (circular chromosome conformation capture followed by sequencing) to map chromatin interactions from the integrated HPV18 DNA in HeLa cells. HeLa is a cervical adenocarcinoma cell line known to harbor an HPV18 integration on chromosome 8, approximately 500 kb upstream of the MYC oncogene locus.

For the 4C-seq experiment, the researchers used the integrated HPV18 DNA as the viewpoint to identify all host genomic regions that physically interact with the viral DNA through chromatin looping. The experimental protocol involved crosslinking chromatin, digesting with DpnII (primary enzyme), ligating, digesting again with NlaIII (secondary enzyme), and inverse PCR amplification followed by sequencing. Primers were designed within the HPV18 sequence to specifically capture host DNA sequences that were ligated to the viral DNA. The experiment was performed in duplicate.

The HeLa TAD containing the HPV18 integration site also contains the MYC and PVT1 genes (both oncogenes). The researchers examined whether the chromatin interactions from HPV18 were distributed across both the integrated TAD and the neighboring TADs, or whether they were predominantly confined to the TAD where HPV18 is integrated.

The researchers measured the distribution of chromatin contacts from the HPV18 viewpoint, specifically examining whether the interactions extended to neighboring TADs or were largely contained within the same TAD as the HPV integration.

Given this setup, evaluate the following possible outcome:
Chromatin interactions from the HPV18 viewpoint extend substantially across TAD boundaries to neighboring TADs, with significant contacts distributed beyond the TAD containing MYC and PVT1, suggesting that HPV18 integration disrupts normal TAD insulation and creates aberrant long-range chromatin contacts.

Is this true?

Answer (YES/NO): NO